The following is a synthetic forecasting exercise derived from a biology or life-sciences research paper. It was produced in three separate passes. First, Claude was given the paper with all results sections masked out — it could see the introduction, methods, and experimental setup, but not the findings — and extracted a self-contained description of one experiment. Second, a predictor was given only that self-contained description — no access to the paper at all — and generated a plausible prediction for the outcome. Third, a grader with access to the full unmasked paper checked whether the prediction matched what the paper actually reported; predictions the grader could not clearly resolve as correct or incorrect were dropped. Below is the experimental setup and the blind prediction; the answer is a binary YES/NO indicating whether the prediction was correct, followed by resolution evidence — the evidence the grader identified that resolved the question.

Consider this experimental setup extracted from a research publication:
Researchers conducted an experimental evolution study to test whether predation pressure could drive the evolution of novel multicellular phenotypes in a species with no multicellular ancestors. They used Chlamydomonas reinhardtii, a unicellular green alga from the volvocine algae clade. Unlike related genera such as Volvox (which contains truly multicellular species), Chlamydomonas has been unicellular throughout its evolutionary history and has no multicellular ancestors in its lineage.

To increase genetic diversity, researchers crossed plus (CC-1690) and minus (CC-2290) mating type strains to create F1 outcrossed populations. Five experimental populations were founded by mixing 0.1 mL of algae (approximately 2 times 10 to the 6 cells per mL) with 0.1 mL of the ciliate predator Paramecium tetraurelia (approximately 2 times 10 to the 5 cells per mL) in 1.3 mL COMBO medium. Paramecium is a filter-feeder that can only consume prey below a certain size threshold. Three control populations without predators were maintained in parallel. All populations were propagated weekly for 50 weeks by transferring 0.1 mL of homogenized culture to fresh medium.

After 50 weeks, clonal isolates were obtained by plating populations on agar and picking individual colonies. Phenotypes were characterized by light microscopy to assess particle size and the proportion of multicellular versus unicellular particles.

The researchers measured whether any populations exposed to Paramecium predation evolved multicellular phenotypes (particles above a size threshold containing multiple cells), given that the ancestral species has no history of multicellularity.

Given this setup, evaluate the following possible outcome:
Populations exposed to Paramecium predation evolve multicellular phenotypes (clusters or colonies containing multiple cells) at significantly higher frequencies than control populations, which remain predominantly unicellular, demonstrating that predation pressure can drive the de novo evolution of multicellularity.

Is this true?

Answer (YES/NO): YES